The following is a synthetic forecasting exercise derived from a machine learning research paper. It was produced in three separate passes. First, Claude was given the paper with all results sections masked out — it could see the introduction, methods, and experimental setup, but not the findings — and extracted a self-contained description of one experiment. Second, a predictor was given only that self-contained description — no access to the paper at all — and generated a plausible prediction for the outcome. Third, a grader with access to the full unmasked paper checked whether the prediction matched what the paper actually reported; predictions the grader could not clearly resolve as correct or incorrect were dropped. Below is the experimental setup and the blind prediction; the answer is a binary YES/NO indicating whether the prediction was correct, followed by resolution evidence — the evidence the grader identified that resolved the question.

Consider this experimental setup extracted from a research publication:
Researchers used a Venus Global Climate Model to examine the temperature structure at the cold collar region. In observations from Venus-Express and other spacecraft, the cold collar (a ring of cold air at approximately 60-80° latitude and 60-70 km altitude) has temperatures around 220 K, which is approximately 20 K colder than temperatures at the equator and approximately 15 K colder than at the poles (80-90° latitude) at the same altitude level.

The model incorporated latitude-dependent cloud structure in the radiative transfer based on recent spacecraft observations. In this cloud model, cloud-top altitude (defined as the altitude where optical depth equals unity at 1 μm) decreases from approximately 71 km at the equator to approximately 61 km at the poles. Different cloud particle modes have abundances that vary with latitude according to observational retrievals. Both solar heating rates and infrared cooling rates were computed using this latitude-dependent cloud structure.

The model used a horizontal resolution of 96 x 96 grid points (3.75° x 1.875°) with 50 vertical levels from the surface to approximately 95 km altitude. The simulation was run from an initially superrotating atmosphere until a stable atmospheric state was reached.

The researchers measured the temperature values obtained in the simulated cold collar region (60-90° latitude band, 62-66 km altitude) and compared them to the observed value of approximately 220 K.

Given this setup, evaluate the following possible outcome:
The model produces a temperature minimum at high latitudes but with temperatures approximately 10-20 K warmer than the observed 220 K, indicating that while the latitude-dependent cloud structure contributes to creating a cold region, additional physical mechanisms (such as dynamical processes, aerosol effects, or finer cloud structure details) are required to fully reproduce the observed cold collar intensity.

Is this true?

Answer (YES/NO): NO